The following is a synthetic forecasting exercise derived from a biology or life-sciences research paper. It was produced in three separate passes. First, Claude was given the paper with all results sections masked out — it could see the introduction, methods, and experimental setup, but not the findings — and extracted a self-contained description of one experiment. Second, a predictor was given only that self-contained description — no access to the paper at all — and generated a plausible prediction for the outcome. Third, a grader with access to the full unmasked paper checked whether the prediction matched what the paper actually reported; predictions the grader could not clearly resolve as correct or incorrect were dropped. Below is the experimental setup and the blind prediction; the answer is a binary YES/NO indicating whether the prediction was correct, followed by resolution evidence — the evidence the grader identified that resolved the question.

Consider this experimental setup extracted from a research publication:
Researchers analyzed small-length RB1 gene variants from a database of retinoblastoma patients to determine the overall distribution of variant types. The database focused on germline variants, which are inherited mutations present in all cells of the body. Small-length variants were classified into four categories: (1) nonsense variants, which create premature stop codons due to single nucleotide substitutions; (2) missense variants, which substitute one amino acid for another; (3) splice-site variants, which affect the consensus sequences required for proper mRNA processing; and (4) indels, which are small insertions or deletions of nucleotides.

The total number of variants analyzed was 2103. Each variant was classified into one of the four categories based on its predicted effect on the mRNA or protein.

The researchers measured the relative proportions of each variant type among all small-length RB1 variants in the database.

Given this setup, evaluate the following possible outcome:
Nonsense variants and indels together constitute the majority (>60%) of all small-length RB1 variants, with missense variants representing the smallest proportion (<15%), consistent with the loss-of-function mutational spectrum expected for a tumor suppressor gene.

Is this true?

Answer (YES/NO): YES